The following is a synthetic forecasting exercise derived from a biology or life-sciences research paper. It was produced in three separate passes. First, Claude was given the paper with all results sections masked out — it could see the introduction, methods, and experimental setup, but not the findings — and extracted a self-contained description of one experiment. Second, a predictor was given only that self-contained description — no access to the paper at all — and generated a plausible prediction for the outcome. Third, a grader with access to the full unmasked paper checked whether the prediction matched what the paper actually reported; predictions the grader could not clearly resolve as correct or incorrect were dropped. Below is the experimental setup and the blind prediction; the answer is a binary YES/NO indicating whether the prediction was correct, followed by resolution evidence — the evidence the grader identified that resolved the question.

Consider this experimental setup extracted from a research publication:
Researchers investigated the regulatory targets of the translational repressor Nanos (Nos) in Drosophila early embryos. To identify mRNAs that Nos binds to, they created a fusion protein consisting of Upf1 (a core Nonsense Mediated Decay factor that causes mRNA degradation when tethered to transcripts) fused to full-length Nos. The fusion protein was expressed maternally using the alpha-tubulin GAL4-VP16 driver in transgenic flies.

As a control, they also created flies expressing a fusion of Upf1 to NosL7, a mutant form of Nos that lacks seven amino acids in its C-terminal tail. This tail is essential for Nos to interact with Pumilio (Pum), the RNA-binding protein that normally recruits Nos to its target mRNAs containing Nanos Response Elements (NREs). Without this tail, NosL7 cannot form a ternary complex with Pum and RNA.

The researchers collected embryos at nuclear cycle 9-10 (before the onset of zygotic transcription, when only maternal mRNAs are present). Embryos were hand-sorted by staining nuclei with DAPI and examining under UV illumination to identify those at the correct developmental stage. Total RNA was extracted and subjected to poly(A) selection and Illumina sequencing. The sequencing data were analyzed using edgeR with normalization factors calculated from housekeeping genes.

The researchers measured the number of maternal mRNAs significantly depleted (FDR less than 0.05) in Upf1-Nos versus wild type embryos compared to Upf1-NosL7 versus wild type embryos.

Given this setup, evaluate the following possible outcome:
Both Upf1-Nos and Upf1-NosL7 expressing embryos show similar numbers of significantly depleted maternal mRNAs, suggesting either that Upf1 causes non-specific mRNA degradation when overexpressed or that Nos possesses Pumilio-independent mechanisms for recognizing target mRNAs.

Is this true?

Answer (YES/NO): NO